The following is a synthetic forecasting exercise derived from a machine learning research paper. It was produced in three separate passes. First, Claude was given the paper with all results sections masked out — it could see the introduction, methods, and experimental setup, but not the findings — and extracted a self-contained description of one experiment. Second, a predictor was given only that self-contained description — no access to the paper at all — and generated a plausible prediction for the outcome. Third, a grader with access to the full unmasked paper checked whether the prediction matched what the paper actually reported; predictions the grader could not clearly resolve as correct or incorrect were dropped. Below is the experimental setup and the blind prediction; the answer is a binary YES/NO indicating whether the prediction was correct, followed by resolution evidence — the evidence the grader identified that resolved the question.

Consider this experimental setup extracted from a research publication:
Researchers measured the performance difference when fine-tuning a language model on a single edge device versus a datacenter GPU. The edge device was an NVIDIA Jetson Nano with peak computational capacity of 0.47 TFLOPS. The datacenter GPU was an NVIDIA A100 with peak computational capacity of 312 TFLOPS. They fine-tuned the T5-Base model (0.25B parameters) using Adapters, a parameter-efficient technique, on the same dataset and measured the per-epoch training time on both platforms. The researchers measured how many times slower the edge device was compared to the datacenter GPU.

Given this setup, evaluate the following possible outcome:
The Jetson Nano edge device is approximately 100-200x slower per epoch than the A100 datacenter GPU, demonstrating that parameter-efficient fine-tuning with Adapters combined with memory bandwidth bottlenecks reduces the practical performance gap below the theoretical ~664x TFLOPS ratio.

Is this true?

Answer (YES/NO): YES